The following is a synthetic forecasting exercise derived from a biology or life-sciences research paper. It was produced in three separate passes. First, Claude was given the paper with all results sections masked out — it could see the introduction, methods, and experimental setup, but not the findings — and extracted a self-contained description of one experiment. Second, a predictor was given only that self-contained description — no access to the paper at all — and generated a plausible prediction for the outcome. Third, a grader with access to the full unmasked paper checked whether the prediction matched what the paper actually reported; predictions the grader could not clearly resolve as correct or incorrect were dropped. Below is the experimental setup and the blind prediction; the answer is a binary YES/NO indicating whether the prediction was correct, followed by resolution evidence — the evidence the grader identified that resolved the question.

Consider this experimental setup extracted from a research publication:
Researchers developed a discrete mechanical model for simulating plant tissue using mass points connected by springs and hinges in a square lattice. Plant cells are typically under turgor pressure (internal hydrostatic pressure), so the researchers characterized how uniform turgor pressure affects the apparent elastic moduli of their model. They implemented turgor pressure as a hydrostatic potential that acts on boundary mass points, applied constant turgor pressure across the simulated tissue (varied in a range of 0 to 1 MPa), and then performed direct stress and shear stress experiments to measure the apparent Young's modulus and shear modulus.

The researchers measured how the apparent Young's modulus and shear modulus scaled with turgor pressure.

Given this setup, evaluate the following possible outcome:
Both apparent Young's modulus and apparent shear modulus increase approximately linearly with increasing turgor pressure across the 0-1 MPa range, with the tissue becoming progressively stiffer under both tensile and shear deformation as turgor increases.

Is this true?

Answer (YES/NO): YES